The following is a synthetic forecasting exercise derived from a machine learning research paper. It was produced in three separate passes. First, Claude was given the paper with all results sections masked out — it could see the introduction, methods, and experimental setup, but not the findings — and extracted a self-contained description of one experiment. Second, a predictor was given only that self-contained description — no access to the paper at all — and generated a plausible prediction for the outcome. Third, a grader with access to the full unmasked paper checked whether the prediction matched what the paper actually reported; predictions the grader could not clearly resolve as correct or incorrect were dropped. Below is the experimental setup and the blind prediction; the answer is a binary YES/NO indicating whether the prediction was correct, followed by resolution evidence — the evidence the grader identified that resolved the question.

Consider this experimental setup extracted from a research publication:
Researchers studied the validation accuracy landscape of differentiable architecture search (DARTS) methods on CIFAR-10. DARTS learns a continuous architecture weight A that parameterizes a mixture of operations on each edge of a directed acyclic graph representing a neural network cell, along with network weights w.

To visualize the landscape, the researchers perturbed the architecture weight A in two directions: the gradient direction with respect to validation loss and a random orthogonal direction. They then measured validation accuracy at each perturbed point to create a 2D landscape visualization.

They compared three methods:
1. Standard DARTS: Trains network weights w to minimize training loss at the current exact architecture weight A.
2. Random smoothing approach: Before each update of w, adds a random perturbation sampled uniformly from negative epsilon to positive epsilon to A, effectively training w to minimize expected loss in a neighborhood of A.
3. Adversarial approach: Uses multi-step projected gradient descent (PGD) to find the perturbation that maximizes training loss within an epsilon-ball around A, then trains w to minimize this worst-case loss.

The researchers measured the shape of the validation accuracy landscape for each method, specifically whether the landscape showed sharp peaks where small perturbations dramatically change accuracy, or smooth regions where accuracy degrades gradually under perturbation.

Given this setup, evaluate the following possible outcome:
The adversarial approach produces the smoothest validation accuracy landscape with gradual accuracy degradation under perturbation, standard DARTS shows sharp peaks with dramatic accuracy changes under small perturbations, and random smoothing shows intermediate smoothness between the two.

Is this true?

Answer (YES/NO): YES